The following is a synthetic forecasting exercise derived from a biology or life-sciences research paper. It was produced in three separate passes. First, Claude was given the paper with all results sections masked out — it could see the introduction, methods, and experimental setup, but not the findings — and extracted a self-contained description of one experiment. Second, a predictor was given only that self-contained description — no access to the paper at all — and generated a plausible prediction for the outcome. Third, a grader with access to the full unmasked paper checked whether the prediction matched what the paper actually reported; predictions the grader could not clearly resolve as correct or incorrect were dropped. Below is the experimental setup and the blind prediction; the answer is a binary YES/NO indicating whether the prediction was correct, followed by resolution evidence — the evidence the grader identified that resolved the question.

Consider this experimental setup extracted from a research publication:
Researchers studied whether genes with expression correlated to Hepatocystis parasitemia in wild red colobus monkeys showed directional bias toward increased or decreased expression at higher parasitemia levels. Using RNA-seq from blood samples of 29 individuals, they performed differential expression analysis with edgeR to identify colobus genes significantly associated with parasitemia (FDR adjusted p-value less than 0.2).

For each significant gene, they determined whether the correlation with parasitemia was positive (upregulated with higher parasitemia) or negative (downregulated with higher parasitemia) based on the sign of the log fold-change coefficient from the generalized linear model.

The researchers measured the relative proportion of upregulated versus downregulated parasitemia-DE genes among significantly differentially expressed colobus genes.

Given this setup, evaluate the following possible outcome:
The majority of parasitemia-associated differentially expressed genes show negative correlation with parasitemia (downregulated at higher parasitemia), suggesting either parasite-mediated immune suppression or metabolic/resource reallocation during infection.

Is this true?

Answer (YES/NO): NO